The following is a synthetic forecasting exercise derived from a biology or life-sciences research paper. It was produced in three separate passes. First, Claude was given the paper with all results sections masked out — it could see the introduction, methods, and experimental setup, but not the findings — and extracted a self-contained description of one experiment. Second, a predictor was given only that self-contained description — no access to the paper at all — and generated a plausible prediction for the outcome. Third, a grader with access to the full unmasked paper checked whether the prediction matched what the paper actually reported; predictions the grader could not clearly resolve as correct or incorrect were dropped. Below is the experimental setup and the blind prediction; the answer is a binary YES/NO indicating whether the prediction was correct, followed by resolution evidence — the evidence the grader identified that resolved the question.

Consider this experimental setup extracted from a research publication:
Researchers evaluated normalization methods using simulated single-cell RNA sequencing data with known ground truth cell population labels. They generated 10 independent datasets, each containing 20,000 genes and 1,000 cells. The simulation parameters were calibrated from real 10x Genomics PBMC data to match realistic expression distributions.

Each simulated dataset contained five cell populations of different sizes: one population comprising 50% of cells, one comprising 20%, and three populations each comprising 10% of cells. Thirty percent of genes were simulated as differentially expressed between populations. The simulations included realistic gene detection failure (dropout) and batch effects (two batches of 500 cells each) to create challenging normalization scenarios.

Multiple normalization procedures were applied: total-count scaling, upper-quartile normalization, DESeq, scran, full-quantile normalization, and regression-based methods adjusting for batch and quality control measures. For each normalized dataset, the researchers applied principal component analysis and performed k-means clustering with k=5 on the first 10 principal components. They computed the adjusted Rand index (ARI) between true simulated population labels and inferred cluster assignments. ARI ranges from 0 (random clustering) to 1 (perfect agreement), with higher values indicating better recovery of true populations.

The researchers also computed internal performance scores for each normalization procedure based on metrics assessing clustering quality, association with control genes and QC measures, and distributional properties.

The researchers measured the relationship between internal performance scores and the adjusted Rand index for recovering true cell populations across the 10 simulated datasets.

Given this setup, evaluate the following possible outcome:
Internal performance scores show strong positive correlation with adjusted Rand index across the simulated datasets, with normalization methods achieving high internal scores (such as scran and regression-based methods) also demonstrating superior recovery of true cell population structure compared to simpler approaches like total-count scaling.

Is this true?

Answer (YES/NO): NO